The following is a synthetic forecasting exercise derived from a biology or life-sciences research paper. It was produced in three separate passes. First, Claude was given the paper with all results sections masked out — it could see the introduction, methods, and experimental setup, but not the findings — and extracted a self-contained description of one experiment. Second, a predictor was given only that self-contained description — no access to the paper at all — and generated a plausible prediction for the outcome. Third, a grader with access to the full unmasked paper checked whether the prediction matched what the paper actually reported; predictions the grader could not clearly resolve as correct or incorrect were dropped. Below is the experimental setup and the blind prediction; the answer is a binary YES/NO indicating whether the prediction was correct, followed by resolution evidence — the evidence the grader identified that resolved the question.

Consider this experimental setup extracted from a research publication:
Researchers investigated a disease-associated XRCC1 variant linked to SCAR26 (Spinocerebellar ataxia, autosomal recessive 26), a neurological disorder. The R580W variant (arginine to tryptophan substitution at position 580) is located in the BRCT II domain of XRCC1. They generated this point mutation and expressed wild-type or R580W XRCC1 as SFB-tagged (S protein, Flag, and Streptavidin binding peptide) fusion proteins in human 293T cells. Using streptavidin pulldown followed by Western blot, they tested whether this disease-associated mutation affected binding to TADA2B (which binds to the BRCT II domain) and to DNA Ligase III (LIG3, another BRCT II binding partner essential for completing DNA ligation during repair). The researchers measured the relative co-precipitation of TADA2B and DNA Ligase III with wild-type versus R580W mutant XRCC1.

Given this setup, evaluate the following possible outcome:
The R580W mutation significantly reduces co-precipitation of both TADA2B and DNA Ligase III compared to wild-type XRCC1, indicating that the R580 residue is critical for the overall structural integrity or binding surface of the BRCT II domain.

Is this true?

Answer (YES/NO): NO